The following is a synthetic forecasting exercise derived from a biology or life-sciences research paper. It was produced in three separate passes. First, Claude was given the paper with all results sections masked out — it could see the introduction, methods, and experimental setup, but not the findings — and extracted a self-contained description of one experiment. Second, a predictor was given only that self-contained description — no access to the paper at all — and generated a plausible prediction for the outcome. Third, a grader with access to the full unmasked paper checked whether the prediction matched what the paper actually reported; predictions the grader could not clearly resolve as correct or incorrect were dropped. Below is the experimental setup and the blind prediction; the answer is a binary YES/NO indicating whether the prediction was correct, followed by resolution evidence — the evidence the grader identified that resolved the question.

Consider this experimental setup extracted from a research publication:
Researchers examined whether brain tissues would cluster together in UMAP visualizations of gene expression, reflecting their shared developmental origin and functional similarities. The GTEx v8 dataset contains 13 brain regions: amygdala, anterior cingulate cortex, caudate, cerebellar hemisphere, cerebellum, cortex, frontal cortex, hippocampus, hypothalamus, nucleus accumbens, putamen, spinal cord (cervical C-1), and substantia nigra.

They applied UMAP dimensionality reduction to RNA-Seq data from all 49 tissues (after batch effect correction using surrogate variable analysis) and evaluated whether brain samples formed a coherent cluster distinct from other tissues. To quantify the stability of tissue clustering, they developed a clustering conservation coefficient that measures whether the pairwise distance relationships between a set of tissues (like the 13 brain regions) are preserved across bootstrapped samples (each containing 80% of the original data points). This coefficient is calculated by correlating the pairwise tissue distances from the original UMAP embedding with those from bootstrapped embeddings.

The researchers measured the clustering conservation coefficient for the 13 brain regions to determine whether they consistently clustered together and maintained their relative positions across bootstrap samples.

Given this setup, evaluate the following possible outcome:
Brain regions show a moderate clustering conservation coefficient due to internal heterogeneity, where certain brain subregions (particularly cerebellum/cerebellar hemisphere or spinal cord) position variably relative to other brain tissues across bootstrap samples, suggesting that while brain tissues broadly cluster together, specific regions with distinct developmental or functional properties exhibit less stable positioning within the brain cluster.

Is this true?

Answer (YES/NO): NO